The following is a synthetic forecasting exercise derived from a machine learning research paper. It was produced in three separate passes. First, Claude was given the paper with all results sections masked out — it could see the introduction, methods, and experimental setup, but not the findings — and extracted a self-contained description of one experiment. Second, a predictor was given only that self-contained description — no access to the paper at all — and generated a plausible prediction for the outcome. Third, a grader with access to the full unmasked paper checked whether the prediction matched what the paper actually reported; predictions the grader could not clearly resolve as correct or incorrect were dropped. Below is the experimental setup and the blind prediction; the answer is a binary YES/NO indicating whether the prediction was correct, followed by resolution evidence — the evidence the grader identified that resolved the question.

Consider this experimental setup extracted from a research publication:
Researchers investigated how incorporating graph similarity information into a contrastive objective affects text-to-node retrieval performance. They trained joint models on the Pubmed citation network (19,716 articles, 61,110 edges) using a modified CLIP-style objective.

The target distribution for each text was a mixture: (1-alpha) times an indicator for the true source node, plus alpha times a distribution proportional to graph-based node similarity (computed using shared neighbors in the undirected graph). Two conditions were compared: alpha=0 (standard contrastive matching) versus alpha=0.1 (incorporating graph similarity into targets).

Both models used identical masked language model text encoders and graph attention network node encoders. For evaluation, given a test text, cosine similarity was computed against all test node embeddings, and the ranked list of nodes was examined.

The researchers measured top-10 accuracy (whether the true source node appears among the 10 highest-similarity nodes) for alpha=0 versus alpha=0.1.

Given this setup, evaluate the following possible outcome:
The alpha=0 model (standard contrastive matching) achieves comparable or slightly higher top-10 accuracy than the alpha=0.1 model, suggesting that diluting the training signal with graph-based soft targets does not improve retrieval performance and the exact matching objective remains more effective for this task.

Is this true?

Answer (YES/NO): NO